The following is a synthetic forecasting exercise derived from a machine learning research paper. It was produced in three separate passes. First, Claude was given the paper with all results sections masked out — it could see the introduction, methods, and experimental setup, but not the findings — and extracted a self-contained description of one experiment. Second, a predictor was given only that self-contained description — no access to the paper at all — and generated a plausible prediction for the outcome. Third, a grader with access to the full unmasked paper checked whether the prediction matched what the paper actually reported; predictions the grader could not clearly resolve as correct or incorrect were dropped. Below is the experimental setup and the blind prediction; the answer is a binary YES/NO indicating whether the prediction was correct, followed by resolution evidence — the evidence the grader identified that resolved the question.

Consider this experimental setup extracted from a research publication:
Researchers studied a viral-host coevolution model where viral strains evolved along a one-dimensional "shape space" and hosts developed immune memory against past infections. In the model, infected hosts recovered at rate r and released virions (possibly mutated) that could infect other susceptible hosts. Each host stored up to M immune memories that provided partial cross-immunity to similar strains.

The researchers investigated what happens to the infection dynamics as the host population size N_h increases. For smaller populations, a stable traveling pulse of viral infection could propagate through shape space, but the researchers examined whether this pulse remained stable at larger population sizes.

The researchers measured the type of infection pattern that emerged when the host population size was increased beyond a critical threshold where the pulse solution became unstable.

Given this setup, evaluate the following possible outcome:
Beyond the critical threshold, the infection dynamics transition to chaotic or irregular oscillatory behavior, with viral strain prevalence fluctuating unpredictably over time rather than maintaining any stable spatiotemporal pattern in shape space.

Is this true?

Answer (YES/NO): NO